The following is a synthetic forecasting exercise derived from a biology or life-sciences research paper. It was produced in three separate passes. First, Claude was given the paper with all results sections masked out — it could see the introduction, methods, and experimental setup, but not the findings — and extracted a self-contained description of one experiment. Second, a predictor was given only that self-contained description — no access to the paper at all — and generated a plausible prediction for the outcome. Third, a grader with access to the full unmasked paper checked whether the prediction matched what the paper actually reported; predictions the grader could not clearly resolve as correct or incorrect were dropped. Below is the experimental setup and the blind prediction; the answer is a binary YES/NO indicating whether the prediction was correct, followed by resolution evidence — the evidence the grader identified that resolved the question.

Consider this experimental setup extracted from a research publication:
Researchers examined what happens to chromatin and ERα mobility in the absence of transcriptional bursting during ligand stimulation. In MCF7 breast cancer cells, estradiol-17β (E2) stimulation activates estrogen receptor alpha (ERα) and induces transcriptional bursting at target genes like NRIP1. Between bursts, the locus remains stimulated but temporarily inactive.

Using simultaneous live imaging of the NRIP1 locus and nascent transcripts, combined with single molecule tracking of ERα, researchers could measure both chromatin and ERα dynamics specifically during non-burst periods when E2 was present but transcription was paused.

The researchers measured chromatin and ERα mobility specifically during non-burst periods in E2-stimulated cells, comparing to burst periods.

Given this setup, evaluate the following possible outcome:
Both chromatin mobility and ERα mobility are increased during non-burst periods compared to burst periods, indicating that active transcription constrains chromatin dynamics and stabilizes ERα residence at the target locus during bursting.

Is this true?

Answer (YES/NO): YES